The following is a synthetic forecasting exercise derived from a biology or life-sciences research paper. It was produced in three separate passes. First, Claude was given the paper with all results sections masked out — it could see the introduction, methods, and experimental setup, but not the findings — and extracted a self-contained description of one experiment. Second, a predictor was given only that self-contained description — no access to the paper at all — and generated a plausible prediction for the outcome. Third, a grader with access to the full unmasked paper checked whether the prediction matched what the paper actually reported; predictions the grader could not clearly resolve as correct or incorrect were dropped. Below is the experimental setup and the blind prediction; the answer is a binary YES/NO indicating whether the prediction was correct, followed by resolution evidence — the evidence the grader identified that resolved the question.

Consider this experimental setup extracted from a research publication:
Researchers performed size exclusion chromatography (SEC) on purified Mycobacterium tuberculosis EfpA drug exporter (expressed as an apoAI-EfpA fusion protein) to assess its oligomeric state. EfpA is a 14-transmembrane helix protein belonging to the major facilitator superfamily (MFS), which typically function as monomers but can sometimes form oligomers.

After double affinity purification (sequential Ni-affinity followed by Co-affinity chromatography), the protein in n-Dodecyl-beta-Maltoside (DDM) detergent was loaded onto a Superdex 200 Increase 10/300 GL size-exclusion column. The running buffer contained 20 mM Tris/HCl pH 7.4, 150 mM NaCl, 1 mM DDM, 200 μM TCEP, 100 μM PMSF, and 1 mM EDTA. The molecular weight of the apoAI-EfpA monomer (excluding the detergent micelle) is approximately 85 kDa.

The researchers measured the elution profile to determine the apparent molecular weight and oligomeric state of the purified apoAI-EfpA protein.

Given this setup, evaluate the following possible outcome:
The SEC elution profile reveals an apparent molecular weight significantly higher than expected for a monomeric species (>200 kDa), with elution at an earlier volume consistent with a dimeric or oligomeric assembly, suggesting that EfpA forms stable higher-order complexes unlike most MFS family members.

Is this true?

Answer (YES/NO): YES